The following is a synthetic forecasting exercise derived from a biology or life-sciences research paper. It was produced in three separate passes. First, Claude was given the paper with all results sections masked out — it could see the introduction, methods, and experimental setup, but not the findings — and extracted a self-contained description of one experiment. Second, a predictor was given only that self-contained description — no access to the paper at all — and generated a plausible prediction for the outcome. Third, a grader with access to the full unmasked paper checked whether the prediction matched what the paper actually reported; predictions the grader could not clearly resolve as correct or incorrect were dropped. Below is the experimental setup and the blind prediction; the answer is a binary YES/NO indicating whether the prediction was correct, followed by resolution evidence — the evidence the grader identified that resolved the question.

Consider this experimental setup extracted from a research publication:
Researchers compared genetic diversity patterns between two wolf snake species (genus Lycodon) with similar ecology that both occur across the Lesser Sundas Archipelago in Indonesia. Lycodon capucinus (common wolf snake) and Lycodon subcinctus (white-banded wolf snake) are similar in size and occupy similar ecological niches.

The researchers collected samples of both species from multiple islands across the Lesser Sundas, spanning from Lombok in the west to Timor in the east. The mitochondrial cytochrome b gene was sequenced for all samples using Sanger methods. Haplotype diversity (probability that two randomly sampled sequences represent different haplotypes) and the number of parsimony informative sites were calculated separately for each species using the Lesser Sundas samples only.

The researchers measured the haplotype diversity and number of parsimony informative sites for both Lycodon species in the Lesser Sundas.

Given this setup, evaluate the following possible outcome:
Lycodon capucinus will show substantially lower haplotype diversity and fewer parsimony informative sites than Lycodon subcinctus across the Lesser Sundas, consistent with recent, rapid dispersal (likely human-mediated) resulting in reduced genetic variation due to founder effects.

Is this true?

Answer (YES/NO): NO